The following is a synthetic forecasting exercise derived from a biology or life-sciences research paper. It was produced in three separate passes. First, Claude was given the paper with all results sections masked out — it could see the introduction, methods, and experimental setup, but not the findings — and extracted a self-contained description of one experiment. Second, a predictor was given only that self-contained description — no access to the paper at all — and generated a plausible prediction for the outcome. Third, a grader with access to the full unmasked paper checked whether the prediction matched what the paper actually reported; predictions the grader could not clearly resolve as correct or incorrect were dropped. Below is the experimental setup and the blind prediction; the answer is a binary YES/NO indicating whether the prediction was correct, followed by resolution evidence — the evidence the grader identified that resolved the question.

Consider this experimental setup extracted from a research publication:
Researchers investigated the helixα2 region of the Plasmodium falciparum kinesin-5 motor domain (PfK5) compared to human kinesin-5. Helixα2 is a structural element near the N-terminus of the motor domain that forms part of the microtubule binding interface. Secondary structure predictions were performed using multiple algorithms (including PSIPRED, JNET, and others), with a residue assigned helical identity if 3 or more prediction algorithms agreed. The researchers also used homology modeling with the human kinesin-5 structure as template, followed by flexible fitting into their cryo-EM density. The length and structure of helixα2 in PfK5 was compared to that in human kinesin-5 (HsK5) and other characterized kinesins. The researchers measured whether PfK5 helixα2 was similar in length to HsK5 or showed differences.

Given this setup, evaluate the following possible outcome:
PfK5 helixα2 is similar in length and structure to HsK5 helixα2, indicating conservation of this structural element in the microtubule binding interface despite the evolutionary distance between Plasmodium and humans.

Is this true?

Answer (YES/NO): NO